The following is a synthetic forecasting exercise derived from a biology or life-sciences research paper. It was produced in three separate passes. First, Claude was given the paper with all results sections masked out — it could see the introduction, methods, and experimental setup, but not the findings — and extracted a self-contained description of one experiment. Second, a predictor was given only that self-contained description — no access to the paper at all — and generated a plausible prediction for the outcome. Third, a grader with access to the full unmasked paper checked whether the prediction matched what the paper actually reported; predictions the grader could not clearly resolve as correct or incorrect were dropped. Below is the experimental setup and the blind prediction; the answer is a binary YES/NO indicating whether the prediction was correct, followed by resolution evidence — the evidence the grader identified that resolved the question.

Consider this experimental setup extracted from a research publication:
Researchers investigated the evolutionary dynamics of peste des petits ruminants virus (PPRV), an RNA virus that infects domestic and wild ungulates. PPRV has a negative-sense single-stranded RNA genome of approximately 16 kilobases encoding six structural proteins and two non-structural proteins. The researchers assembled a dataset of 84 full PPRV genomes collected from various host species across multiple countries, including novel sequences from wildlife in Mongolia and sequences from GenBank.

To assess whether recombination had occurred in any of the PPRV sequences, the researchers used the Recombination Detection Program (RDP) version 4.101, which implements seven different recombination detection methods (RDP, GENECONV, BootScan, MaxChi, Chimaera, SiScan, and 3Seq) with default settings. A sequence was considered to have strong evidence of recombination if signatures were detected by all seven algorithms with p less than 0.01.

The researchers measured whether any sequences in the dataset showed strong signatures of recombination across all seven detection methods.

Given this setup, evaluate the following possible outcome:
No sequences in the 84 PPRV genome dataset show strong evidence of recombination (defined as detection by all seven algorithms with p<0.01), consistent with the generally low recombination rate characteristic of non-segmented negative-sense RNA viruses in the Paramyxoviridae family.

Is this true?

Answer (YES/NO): NO